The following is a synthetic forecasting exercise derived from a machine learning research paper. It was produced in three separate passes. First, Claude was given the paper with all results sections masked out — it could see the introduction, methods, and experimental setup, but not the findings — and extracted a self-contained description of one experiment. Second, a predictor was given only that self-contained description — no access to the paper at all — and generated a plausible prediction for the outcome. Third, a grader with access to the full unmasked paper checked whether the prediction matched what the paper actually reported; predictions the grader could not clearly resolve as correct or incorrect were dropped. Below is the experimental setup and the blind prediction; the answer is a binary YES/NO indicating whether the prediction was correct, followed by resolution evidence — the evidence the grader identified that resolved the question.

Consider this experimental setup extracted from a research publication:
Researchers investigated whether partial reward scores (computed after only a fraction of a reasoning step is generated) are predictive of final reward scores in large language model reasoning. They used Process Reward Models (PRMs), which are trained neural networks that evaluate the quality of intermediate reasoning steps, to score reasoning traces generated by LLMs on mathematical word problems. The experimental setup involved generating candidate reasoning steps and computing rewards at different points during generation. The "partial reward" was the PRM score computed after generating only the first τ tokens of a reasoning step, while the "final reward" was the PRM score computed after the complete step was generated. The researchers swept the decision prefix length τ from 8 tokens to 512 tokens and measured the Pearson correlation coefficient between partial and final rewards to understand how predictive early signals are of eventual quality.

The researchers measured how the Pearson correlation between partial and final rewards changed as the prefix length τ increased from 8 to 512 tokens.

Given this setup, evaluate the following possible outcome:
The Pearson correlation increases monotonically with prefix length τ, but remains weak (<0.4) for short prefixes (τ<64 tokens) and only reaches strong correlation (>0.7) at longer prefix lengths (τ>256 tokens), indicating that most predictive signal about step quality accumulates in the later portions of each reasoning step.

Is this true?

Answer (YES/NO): NO